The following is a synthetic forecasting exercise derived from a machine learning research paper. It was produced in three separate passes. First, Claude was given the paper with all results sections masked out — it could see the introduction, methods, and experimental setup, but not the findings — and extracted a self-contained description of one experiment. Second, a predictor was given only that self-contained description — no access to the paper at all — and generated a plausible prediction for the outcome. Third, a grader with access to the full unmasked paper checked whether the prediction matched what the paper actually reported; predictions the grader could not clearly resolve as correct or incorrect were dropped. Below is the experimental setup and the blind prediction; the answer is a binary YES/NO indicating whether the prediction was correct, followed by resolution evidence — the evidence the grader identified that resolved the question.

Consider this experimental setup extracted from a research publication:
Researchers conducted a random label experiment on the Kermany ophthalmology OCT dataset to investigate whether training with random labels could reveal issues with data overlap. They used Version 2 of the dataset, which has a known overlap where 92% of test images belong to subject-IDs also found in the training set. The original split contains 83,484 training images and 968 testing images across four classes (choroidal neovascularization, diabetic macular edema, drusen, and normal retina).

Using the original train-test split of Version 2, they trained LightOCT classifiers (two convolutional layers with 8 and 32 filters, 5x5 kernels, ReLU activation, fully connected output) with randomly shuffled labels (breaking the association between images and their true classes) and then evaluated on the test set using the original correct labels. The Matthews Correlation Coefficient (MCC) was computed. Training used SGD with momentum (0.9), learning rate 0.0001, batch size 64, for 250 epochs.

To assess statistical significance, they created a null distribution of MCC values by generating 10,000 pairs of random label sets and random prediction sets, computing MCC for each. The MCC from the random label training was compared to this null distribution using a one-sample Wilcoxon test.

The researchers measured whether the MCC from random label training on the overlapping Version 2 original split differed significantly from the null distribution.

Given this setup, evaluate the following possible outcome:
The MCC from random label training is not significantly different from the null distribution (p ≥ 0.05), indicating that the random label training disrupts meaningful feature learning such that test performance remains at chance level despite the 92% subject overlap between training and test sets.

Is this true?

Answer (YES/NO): NO